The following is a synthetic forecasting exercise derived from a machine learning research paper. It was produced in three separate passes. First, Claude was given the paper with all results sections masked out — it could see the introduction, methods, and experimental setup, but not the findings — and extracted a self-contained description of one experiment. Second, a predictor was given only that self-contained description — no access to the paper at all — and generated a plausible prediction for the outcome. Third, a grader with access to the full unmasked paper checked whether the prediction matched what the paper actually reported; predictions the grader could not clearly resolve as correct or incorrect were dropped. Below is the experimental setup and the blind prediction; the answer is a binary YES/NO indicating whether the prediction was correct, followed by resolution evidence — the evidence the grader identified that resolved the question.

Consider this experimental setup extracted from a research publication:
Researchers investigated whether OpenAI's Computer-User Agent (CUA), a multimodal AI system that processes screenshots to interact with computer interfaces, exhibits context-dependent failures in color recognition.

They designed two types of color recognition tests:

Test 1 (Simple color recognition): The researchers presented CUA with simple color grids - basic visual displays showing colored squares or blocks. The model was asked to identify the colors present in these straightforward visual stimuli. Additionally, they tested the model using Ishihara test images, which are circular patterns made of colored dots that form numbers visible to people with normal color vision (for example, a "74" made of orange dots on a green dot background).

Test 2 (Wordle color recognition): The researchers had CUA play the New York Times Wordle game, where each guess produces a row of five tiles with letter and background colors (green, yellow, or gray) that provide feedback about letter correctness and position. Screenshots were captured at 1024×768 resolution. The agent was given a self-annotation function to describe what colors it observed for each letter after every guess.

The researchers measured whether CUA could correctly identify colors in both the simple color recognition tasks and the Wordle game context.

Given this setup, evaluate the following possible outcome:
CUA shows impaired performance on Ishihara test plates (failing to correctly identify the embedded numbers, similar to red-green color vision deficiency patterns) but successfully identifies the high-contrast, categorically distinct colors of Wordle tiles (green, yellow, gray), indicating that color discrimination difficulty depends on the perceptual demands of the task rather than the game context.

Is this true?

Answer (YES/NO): NO